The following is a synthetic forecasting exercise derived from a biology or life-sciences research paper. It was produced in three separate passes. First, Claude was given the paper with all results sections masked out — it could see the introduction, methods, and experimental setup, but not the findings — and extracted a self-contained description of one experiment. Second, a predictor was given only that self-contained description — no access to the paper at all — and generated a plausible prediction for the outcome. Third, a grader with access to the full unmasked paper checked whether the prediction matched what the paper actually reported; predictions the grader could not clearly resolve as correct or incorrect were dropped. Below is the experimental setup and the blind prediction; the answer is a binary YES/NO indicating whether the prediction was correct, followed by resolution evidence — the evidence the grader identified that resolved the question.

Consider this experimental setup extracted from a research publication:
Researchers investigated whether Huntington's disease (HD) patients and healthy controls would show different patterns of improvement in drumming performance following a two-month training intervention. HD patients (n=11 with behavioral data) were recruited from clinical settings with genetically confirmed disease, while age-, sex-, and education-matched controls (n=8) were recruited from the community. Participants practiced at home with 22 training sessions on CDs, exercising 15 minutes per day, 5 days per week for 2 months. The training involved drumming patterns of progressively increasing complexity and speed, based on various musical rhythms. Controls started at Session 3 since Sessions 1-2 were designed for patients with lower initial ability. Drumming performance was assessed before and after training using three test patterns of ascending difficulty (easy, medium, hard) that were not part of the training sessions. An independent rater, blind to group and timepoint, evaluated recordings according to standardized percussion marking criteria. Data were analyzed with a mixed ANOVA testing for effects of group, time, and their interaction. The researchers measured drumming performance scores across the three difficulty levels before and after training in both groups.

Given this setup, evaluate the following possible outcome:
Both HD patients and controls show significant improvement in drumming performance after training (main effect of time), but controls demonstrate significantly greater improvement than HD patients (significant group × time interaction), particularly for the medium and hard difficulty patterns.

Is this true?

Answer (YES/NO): NO